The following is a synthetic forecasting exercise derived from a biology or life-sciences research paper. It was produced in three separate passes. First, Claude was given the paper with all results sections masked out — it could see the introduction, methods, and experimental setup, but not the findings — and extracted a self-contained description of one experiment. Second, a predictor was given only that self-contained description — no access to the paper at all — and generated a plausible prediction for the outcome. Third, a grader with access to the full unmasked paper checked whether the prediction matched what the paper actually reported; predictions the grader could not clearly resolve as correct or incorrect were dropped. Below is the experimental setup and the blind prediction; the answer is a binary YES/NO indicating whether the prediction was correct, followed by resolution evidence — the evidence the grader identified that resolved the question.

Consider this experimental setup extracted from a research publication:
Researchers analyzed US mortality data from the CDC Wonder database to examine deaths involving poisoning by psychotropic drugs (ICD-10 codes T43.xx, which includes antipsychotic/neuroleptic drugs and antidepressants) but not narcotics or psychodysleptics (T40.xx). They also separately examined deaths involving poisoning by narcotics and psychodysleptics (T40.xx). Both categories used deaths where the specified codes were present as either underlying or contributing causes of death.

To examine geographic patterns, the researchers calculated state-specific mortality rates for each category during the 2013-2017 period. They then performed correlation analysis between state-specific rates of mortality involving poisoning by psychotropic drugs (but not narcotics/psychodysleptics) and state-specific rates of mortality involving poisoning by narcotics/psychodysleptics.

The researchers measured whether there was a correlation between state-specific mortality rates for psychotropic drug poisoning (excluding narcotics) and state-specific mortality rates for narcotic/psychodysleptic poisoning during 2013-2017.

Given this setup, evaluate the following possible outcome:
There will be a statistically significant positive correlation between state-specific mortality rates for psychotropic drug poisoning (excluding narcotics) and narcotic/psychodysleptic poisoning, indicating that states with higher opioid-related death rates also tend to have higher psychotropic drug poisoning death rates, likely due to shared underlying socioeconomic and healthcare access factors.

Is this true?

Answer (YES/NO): NO